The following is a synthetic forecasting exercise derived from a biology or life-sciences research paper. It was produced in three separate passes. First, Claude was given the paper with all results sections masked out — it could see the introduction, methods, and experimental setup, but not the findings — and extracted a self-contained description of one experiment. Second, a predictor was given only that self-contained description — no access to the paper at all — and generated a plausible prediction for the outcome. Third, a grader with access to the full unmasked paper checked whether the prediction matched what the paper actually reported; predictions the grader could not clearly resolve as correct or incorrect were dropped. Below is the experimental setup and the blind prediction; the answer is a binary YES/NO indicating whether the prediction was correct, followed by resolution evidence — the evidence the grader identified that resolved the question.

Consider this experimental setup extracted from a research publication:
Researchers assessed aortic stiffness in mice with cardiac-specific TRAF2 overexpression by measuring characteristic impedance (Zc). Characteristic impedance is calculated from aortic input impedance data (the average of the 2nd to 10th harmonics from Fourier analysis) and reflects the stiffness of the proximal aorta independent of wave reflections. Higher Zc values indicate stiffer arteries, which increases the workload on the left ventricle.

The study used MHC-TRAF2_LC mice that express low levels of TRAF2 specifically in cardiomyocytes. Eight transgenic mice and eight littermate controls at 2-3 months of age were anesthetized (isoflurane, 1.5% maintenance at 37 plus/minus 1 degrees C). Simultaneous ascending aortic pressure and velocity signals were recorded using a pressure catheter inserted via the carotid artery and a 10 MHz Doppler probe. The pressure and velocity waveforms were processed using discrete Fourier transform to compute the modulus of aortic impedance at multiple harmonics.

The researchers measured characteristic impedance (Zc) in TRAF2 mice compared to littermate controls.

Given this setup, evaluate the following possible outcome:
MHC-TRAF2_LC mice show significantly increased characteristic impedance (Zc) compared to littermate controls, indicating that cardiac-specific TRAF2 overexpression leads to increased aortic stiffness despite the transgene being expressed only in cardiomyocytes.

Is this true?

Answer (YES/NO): NO